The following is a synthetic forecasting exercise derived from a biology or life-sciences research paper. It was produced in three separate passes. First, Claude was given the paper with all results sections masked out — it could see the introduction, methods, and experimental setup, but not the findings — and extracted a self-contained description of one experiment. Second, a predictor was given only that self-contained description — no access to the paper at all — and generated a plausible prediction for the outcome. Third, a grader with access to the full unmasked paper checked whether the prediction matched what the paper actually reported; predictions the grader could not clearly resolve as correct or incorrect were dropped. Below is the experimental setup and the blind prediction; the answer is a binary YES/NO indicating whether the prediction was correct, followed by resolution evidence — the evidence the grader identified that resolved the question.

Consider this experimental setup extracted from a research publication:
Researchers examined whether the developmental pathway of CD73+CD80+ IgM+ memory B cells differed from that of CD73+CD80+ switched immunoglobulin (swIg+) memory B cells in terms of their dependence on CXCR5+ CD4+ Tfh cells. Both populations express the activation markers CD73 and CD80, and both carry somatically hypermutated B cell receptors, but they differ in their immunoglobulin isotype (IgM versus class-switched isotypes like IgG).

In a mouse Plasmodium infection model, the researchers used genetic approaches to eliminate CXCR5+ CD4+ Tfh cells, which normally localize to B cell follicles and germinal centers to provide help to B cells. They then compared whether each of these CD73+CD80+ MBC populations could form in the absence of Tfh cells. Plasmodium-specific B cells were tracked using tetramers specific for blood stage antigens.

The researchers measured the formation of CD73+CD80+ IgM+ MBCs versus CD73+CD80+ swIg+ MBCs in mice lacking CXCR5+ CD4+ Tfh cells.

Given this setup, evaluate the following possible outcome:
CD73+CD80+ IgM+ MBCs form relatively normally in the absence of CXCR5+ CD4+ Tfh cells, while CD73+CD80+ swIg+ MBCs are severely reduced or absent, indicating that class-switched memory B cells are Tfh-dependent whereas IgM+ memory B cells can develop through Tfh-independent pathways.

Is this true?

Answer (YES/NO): YES